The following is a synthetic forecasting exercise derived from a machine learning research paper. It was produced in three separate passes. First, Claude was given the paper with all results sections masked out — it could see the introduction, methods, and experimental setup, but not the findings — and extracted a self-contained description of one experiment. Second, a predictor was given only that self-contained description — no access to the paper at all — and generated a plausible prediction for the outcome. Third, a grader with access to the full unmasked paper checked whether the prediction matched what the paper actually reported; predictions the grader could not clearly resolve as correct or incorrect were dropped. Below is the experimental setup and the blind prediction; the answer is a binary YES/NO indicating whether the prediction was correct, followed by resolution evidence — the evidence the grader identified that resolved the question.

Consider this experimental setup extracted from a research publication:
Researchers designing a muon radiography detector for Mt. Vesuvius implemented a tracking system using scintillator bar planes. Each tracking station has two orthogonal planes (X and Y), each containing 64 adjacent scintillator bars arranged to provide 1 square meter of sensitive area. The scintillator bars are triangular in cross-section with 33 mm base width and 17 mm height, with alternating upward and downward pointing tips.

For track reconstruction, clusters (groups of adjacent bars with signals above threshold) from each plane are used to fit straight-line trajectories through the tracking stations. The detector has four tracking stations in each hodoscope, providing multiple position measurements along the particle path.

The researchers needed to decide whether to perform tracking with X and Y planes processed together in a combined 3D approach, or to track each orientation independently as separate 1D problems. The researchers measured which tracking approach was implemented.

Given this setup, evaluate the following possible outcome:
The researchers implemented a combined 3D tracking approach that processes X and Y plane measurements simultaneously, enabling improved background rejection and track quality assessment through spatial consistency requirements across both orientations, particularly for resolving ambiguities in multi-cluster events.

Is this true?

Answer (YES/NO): NO